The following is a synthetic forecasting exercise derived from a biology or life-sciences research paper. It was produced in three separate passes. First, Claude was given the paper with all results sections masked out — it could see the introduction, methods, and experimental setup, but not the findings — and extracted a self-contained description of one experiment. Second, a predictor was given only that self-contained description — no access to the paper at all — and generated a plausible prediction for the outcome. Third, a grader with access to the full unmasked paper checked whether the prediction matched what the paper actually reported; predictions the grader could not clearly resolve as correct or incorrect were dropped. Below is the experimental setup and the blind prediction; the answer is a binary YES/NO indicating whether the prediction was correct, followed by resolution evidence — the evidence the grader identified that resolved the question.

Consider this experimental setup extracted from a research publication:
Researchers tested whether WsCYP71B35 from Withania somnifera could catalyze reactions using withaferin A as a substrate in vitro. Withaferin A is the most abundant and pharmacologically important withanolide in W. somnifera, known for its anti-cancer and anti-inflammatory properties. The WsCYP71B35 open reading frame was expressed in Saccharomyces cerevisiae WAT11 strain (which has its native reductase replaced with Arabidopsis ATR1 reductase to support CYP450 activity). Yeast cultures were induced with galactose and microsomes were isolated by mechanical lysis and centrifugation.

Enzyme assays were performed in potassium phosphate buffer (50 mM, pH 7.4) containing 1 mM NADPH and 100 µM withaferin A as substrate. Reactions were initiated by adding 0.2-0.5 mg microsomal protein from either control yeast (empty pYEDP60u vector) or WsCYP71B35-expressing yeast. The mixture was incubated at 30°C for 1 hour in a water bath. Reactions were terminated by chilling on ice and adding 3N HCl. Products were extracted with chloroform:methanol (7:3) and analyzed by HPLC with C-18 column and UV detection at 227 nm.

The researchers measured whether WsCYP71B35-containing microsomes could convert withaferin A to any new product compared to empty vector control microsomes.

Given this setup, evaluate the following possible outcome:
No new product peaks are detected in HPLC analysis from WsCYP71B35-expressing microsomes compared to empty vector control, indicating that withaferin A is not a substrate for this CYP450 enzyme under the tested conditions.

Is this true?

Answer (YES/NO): NO